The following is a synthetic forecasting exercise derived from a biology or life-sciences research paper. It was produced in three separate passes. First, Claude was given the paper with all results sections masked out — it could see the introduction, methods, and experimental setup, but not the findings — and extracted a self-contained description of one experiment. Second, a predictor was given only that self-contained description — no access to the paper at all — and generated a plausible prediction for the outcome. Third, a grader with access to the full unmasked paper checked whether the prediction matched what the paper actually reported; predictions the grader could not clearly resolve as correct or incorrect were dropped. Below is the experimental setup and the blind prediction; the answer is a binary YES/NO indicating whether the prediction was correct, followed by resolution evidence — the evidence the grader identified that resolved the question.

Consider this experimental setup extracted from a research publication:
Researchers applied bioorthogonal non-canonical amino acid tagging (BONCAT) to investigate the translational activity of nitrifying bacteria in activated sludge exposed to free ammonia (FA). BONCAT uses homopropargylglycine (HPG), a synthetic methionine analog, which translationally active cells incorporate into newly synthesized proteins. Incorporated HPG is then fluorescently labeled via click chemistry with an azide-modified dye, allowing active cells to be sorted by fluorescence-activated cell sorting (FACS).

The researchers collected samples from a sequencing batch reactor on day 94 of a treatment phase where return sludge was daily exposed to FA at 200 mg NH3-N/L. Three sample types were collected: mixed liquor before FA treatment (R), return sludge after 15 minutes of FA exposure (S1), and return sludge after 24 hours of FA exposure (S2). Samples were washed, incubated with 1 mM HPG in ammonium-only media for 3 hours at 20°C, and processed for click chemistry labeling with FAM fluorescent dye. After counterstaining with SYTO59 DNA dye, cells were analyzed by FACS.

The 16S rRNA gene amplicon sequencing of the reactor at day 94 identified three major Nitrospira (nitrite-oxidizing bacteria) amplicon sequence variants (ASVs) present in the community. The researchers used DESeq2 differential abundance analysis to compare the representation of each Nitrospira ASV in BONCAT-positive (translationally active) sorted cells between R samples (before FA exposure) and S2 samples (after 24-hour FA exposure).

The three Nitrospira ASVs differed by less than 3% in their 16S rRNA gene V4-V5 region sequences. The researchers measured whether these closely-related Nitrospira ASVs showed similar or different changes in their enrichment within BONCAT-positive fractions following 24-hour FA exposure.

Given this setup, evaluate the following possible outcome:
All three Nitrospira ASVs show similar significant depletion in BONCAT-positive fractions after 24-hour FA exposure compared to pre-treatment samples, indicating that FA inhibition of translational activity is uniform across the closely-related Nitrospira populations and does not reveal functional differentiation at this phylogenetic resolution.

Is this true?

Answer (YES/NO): NO